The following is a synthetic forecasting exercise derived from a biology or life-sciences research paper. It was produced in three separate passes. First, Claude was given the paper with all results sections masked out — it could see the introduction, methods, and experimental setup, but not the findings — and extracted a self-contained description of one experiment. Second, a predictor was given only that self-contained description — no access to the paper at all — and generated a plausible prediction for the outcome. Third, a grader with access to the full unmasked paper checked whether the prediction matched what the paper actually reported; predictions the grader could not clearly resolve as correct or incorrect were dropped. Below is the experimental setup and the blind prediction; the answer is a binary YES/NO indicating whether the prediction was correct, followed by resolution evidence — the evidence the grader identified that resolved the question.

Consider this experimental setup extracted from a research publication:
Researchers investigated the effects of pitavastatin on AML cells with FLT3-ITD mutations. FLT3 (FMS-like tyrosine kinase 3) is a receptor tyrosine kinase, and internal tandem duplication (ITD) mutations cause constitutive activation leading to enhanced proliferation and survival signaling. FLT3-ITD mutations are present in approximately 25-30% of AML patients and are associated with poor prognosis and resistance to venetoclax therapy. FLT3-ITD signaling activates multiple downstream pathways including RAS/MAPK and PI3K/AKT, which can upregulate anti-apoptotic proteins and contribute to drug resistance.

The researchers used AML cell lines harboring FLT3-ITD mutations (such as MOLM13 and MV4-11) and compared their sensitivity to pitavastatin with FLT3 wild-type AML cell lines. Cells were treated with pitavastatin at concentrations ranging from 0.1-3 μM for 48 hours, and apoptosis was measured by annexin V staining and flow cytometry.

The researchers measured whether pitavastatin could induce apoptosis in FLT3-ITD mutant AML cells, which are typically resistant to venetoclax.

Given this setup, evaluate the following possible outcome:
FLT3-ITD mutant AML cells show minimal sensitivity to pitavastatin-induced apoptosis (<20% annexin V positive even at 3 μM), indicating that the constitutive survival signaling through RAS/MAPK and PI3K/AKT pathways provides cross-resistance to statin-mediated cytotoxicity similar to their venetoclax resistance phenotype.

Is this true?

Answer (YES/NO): NO